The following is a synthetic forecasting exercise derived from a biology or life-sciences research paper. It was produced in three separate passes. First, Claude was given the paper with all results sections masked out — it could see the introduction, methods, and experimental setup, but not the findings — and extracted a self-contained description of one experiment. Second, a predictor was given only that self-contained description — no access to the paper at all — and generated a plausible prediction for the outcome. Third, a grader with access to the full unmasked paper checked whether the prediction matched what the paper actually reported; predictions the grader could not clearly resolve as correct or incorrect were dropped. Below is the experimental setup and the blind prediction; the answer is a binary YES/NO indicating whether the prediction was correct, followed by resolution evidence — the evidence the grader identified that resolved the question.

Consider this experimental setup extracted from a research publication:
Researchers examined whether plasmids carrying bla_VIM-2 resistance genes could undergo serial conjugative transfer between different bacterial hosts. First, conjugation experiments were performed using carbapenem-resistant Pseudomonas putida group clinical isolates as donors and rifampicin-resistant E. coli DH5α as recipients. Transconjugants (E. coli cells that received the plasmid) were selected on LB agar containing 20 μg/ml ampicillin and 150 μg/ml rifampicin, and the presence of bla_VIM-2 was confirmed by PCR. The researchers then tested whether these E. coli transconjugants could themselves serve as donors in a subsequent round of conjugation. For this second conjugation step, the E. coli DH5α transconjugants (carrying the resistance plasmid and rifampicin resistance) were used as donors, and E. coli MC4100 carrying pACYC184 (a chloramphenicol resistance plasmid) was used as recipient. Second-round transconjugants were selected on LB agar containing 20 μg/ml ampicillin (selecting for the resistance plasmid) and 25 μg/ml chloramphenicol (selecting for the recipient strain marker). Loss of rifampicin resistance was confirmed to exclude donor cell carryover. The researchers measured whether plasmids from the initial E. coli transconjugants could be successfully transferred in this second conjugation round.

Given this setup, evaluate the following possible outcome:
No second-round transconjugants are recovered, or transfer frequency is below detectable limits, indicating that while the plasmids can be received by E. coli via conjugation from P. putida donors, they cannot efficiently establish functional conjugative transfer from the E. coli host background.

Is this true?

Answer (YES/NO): NO